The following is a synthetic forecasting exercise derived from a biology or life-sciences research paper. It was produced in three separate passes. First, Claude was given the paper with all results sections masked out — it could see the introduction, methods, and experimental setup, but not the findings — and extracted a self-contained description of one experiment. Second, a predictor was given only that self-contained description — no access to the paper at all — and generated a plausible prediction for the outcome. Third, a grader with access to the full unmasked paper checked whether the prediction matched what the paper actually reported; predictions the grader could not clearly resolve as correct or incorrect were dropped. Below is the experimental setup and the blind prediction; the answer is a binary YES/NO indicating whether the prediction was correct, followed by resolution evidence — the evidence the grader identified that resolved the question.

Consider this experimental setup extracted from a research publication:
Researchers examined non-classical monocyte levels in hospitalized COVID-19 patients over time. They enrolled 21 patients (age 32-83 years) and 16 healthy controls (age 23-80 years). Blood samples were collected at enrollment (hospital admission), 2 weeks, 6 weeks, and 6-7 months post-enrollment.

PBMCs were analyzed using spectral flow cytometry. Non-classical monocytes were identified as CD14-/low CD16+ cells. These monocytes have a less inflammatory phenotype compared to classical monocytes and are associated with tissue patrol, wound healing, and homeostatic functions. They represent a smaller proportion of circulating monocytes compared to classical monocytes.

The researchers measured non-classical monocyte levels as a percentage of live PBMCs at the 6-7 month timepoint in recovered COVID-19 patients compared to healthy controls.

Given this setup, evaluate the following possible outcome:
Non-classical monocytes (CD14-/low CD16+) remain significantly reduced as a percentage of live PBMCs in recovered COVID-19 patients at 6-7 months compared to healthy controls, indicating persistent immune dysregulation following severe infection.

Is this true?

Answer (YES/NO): NO